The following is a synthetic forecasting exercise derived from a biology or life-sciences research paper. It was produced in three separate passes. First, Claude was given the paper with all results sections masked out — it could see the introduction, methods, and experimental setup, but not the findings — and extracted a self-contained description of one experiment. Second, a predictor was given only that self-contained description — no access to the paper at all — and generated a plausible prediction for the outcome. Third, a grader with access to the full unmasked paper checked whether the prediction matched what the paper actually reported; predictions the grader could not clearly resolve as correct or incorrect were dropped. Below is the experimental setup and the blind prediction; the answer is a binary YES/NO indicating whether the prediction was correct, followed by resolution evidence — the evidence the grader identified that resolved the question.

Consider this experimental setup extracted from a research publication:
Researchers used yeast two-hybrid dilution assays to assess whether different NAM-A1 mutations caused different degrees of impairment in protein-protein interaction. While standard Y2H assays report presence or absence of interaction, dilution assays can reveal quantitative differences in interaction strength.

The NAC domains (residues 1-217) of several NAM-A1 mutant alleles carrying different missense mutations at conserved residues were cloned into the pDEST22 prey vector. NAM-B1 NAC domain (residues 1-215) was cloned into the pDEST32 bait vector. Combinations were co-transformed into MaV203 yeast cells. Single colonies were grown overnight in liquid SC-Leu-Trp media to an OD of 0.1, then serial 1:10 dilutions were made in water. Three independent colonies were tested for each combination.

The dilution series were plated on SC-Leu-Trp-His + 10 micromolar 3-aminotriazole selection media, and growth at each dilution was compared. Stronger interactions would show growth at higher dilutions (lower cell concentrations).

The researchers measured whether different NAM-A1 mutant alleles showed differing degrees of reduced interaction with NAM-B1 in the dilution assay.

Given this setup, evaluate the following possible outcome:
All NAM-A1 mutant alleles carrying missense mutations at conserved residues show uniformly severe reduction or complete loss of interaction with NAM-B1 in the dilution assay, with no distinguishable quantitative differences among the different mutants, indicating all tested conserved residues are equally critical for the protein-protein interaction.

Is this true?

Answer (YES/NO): NO